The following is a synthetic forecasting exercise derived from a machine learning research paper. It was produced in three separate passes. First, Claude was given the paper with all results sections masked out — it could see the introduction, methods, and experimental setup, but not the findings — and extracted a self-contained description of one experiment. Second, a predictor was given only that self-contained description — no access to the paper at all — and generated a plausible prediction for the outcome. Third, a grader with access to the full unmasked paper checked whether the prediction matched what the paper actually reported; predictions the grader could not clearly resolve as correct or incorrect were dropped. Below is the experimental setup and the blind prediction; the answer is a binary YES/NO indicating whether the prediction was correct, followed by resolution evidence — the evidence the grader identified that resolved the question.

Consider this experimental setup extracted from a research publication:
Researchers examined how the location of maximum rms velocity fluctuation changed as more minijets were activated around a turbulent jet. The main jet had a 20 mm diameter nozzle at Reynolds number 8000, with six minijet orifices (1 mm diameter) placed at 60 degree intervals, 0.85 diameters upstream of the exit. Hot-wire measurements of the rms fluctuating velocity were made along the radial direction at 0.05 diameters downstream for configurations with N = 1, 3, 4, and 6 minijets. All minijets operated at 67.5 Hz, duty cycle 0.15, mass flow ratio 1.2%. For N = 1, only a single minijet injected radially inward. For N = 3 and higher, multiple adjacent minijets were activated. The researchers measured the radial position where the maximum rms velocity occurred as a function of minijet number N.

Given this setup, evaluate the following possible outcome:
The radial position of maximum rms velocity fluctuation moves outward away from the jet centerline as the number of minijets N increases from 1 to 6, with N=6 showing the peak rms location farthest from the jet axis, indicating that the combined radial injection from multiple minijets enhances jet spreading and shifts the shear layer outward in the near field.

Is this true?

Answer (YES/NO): NO